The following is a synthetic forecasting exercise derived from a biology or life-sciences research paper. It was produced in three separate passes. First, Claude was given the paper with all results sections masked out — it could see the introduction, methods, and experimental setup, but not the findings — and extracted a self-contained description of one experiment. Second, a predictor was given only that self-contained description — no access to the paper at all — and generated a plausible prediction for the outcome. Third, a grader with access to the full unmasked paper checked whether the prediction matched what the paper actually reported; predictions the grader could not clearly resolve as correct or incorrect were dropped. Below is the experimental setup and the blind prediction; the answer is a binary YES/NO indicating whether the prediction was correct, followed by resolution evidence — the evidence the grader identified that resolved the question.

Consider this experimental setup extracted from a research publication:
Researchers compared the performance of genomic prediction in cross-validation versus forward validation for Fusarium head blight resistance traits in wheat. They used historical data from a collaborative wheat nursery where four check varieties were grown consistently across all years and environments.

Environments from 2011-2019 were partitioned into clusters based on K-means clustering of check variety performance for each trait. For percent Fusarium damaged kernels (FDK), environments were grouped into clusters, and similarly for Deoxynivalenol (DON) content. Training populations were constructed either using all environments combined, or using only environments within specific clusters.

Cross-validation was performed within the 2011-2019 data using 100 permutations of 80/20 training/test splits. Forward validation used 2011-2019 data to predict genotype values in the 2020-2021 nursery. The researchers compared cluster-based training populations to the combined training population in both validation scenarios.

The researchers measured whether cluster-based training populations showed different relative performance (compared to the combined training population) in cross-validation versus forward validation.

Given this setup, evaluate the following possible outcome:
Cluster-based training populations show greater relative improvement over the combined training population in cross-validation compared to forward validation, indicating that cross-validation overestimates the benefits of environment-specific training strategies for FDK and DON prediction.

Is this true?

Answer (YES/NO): NO